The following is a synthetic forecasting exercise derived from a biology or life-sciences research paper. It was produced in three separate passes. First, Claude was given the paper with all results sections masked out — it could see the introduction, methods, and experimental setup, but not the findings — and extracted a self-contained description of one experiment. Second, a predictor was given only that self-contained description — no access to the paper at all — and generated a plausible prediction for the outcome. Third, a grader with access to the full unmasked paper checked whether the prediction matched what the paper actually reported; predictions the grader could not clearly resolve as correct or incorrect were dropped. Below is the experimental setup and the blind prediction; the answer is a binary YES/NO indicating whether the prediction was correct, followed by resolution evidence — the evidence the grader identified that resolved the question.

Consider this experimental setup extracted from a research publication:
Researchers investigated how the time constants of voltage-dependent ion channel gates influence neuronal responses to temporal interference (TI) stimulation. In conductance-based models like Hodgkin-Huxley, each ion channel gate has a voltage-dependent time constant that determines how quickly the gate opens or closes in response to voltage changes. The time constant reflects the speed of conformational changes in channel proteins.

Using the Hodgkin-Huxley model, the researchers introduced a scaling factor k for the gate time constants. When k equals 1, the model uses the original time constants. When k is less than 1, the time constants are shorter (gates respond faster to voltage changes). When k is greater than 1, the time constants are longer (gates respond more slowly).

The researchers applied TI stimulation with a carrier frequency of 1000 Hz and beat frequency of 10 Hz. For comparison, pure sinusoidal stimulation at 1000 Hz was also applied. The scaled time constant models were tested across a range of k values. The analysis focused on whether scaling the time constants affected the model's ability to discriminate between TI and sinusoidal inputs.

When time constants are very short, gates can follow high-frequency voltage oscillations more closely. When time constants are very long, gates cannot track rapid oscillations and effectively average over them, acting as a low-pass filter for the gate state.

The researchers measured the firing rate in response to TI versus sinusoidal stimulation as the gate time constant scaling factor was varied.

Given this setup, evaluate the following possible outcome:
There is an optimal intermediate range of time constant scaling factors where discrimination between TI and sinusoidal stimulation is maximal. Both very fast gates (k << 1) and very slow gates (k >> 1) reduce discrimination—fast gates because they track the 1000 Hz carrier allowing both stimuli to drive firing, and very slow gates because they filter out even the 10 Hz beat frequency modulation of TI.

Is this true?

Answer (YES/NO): NO